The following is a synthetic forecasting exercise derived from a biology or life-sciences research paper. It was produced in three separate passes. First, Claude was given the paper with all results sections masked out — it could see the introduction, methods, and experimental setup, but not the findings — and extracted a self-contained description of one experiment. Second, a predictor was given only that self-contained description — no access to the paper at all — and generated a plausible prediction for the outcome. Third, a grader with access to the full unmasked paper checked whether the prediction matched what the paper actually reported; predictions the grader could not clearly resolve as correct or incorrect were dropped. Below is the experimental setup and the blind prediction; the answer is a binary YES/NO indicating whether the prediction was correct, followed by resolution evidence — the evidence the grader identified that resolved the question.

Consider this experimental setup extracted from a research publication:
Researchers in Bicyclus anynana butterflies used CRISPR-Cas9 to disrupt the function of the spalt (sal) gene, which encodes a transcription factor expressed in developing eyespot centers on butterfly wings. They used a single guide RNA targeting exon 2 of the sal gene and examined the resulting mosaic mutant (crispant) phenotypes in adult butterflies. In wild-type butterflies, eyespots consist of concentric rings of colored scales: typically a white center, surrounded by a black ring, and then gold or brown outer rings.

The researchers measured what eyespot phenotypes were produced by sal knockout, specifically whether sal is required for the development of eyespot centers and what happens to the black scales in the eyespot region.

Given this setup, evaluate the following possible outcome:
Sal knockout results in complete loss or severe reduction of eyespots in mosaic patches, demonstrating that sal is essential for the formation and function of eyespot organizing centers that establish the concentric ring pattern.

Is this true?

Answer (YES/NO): YES